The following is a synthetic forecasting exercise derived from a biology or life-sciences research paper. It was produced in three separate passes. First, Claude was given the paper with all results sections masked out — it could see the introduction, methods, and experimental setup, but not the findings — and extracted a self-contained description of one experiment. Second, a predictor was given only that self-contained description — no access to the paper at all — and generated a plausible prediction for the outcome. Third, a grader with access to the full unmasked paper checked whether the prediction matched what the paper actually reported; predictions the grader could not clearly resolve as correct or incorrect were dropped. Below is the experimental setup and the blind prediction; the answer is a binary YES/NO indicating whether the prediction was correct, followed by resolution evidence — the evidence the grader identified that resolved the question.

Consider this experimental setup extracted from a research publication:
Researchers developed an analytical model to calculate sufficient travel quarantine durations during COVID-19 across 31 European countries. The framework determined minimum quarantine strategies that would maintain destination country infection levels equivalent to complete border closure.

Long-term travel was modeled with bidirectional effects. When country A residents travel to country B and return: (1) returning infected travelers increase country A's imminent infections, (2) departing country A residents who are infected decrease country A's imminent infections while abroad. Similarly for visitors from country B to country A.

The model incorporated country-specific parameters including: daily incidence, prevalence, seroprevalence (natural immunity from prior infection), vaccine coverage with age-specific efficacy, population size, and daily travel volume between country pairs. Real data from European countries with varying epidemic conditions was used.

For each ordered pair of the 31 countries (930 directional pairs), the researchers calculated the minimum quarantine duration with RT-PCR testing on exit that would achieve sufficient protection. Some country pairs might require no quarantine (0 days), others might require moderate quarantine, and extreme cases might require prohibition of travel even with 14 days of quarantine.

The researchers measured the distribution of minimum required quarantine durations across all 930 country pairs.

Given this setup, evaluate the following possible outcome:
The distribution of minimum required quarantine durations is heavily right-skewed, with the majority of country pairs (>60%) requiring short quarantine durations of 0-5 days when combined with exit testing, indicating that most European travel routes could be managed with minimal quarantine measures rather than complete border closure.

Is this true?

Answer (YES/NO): YES